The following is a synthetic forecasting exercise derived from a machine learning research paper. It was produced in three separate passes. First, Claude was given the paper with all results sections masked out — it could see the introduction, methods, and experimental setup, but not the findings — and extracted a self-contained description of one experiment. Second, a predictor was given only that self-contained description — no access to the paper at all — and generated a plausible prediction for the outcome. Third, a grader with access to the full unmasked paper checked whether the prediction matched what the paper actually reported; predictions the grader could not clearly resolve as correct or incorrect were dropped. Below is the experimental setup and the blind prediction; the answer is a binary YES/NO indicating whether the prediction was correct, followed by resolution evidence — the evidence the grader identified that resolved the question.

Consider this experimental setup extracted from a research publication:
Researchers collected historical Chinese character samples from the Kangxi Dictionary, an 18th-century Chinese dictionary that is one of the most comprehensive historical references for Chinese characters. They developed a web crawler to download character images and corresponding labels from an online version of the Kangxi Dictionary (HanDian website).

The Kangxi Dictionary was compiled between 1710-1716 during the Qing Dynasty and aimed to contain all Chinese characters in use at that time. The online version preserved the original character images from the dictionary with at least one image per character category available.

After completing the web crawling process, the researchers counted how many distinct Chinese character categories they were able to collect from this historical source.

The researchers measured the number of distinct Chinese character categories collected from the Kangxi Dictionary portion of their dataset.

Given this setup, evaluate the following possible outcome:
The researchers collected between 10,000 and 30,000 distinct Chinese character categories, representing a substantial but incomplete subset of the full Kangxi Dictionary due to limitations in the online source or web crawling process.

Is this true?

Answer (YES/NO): NO